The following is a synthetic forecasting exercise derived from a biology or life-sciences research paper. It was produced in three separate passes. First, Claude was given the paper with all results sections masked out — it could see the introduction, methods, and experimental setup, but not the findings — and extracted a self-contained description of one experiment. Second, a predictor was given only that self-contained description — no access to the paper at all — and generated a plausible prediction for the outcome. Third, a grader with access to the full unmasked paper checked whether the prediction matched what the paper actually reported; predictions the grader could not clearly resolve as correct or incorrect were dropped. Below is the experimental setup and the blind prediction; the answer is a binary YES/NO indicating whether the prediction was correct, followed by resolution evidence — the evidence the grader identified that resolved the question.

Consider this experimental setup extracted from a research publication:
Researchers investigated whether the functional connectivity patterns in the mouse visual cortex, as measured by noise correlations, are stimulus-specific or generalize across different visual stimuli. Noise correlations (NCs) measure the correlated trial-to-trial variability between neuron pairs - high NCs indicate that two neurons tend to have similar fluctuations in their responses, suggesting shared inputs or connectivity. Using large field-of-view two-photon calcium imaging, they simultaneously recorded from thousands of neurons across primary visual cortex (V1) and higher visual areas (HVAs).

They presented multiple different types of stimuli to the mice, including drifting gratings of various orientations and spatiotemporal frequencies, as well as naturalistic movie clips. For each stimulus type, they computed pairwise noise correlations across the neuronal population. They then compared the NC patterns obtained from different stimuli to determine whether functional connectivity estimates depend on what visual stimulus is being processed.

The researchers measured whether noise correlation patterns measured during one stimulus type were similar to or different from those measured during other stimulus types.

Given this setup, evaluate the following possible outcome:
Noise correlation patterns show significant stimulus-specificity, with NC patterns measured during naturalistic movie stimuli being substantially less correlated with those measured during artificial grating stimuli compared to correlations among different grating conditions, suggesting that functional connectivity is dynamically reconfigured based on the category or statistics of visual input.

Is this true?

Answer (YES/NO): NO